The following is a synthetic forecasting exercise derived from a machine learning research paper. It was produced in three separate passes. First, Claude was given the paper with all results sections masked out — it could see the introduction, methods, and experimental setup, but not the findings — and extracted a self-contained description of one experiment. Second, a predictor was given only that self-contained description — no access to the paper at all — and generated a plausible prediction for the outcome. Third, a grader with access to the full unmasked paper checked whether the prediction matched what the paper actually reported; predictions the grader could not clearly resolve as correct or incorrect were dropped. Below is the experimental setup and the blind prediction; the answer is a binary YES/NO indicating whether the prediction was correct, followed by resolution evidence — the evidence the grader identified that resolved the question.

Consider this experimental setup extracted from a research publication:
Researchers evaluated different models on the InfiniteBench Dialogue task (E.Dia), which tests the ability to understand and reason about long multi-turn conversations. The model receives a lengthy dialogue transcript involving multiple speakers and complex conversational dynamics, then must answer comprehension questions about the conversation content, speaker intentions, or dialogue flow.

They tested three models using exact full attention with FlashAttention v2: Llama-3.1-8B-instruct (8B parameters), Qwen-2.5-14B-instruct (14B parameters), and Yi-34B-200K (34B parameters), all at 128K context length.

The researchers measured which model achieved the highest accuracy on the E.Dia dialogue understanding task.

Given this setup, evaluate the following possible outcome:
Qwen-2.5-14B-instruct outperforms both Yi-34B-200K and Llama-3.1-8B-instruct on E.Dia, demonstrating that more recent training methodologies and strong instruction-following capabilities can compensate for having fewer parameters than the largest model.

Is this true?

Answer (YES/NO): YES